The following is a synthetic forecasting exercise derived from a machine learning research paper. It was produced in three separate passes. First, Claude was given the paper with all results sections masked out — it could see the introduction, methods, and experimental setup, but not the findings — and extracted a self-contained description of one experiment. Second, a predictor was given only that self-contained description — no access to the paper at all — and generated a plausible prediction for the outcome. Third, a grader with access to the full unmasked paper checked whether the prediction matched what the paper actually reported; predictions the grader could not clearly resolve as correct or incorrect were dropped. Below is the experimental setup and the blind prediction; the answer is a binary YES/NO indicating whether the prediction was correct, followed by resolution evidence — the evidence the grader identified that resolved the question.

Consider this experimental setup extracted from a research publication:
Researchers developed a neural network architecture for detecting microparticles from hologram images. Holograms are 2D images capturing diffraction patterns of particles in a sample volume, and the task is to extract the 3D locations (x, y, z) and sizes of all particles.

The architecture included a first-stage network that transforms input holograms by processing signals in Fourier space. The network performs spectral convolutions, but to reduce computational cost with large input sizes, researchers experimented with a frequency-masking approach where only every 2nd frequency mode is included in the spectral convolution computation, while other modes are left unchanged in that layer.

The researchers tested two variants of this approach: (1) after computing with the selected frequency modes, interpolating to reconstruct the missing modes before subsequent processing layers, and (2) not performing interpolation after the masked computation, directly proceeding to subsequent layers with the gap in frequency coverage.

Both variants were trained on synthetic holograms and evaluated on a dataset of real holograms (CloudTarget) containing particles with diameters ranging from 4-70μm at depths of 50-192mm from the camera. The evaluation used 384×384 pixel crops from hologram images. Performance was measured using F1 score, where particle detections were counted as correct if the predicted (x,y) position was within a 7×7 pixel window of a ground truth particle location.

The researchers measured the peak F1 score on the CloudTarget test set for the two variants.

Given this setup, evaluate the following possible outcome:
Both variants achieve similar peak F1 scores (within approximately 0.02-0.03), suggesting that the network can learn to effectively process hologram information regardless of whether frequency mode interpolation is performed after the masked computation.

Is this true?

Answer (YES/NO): NO